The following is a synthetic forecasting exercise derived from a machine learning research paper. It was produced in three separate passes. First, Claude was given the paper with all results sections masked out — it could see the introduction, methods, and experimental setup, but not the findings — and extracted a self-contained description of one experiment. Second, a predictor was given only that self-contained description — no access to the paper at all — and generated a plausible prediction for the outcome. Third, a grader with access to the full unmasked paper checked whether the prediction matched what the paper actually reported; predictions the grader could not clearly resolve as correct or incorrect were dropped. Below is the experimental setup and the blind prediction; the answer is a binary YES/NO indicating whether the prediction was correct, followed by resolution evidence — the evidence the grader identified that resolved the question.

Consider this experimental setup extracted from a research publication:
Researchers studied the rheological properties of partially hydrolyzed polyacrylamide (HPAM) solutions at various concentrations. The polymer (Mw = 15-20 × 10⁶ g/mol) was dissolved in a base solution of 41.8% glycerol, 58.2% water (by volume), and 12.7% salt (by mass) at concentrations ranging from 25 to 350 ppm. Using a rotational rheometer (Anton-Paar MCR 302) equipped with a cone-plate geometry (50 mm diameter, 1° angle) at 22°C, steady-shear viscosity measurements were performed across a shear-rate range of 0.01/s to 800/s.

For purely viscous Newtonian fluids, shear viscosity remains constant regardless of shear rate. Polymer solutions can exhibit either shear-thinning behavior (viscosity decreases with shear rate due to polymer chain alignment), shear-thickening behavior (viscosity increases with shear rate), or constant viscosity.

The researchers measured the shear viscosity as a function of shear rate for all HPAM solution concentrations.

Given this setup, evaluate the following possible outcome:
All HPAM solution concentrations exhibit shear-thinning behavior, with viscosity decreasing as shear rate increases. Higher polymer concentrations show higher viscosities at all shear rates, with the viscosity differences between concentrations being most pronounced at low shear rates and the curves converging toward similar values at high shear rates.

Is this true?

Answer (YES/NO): NO